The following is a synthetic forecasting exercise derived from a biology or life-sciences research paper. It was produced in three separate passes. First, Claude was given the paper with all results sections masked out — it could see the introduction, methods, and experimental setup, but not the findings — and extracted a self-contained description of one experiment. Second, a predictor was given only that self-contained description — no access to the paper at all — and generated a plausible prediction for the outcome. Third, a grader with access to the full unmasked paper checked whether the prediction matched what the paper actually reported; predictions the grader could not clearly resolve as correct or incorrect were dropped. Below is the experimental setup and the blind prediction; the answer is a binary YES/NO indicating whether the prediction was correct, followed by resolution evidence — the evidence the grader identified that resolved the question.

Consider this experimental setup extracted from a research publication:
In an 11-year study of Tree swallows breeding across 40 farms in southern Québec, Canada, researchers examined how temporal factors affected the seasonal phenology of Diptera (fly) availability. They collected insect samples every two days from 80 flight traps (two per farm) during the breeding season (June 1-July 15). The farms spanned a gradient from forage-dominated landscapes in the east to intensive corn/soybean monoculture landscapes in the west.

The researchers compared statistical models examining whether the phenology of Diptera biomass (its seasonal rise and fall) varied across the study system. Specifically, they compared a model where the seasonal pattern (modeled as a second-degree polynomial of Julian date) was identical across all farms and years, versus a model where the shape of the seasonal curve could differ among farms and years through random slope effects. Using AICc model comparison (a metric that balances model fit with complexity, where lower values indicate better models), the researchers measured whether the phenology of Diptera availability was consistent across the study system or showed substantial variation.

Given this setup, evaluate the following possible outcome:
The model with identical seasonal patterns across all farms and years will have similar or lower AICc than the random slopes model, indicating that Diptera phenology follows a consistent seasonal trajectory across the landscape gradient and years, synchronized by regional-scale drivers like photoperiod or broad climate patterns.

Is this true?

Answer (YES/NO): NO